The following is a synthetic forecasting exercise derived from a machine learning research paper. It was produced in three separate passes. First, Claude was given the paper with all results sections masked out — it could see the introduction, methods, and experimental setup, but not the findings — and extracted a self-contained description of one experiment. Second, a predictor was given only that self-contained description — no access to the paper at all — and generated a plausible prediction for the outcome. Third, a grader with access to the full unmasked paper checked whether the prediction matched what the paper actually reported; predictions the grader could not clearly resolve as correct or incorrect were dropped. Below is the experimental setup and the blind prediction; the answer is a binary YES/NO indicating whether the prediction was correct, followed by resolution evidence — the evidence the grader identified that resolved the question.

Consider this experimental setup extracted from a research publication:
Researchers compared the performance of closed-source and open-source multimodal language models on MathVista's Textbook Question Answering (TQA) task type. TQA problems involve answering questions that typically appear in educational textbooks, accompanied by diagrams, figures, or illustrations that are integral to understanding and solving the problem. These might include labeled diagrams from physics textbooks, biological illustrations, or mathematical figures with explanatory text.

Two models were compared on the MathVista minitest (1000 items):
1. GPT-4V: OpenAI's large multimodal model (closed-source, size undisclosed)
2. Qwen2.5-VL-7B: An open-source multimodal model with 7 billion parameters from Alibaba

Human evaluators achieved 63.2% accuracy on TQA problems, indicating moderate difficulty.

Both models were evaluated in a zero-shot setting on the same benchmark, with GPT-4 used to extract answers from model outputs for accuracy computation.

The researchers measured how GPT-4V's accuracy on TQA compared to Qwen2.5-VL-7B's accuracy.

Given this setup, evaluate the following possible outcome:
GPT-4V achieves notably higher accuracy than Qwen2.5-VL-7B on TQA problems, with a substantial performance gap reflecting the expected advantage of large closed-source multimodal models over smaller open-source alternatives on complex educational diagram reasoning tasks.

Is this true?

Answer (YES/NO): NO